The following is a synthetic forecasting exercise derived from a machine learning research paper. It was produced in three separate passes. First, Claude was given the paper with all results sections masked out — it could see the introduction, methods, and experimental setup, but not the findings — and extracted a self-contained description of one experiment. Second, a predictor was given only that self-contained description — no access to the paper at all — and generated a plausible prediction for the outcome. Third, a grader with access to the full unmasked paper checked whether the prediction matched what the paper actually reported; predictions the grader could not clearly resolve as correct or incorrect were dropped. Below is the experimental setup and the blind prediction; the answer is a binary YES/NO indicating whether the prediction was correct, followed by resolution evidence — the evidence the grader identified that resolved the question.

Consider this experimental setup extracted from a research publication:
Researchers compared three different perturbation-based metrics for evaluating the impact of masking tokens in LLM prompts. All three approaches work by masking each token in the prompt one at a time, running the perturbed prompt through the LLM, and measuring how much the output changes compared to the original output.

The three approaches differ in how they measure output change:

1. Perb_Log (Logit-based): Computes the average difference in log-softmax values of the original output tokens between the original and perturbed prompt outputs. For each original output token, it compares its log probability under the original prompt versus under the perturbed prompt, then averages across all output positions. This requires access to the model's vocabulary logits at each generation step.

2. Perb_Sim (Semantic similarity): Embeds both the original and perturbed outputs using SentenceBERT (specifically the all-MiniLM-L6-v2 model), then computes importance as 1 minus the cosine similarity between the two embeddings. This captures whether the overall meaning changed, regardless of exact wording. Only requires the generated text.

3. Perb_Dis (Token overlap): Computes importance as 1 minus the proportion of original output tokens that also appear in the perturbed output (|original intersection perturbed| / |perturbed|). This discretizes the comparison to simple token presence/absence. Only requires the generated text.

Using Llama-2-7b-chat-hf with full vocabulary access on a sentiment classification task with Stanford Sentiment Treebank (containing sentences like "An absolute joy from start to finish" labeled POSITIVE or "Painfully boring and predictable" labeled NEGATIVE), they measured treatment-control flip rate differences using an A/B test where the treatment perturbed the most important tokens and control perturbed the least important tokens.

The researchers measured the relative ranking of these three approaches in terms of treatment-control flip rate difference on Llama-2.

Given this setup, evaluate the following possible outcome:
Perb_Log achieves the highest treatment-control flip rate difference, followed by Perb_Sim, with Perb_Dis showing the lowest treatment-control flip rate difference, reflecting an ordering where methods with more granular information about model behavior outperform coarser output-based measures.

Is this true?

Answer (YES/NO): NO